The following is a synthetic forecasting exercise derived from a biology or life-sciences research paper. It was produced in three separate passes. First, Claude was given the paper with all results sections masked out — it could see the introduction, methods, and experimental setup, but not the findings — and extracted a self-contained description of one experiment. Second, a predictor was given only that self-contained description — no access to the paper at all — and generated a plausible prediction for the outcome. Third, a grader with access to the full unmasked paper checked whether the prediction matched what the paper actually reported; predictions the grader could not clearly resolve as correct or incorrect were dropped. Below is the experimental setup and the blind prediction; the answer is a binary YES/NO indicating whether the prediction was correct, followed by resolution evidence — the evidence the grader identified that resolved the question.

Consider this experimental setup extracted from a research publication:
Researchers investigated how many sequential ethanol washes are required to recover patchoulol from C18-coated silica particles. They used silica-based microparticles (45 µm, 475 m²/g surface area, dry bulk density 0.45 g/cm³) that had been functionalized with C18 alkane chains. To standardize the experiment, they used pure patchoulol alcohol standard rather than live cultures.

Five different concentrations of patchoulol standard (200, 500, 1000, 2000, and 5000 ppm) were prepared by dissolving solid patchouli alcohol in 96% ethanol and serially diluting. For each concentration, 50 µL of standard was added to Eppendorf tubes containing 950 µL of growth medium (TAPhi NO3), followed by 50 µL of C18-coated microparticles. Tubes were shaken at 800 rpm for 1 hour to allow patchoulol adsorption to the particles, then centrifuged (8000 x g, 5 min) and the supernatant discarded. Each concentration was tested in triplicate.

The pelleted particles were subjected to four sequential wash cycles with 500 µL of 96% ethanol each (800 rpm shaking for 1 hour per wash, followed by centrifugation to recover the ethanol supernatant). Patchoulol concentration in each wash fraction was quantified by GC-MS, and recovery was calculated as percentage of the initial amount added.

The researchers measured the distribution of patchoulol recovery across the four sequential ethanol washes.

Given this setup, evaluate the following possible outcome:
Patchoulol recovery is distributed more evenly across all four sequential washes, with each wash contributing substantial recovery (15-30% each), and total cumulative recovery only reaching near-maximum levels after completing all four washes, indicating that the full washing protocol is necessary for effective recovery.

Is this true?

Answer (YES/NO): NO